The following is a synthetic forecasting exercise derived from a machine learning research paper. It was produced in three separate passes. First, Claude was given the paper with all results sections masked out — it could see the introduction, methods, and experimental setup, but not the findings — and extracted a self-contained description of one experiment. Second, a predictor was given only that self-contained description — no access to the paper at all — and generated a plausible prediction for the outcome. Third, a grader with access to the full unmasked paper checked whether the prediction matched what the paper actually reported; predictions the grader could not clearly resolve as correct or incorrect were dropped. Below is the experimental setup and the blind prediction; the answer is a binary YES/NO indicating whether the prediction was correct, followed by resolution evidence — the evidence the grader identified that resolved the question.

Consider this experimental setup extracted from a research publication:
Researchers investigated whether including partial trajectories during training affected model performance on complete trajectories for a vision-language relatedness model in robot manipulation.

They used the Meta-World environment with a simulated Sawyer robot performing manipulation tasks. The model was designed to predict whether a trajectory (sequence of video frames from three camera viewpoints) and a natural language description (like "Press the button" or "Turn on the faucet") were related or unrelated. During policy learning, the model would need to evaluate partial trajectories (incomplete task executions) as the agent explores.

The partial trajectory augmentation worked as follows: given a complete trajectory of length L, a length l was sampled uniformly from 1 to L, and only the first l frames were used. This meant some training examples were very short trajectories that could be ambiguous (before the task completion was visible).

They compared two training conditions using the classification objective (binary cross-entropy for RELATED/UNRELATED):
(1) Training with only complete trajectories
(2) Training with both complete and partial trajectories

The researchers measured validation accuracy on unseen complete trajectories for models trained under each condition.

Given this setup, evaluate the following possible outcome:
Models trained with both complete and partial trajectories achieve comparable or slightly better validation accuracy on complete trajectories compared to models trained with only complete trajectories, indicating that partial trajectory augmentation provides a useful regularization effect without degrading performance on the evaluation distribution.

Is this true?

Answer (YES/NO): NO